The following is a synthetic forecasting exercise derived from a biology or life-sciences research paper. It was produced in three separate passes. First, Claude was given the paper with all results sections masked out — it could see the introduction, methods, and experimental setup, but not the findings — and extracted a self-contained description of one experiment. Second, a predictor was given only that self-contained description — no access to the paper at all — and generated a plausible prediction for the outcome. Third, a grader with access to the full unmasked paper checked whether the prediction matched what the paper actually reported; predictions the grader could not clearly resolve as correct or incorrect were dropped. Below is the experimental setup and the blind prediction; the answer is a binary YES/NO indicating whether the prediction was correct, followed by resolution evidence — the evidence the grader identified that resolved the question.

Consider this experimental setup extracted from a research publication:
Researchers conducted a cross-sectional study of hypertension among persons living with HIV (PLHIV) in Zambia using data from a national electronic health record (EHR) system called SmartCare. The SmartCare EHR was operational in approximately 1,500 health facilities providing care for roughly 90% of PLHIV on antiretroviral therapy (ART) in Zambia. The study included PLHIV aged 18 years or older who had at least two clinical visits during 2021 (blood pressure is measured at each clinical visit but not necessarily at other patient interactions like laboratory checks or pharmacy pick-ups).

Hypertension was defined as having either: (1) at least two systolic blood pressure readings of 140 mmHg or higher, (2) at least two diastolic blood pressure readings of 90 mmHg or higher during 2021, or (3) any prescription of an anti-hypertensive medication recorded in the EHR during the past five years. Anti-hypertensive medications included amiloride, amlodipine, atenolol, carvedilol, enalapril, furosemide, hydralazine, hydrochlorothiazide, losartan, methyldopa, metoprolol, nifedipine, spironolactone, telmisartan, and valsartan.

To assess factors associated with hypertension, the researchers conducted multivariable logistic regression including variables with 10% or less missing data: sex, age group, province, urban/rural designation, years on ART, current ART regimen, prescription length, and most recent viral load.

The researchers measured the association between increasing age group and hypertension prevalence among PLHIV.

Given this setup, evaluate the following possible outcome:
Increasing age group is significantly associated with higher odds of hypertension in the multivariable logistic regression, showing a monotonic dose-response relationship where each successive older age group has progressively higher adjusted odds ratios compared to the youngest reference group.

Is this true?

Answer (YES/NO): YES